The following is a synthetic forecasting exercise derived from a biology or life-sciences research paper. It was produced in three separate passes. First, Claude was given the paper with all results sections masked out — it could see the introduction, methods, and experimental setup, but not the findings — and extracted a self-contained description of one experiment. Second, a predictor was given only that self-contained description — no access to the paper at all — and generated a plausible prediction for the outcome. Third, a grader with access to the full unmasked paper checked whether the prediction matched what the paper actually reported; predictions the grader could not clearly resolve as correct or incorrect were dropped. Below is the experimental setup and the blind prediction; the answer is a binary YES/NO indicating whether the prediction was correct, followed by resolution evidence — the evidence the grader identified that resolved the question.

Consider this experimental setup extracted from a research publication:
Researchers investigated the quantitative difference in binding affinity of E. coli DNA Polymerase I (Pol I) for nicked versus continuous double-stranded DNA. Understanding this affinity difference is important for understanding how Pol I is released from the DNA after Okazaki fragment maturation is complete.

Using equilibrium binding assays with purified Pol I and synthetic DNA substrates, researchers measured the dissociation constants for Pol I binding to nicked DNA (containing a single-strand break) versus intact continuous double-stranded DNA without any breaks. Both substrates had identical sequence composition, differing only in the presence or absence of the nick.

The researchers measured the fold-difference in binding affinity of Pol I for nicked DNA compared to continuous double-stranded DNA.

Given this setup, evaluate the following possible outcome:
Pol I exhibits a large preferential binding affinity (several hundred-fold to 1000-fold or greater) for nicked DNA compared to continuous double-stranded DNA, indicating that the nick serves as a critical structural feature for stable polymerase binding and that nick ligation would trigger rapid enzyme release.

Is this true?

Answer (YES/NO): NO